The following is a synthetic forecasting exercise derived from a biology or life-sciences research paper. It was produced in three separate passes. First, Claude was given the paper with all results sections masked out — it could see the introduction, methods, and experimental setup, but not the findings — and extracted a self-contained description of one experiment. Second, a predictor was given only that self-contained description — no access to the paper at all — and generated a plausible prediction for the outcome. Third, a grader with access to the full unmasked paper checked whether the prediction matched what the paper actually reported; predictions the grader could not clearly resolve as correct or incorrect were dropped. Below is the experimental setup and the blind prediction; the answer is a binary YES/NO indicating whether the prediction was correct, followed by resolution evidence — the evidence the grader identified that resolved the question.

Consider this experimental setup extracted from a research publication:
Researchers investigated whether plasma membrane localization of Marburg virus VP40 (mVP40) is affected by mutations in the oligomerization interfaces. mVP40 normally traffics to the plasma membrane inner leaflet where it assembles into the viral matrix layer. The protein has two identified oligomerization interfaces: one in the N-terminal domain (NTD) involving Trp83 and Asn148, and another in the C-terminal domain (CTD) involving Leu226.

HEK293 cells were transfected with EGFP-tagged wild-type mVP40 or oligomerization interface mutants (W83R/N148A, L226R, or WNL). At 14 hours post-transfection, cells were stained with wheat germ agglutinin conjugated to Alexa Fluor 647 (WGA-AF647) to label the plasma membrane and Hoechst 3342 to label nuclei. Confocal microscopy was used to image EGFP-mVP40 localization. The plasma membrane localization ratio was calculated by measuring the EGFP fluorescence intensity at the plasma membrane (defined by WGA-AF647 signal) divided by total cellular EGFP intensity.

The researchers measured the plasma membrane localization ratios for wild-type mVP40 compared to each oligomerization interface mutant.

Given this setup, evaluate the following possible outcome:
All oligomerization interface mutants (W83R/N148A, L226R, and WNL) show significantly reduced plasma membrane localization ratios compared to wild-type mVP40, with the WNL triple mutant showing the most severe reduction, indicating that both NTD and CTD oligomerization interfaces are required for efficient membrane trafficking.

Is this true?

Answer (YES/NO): NO